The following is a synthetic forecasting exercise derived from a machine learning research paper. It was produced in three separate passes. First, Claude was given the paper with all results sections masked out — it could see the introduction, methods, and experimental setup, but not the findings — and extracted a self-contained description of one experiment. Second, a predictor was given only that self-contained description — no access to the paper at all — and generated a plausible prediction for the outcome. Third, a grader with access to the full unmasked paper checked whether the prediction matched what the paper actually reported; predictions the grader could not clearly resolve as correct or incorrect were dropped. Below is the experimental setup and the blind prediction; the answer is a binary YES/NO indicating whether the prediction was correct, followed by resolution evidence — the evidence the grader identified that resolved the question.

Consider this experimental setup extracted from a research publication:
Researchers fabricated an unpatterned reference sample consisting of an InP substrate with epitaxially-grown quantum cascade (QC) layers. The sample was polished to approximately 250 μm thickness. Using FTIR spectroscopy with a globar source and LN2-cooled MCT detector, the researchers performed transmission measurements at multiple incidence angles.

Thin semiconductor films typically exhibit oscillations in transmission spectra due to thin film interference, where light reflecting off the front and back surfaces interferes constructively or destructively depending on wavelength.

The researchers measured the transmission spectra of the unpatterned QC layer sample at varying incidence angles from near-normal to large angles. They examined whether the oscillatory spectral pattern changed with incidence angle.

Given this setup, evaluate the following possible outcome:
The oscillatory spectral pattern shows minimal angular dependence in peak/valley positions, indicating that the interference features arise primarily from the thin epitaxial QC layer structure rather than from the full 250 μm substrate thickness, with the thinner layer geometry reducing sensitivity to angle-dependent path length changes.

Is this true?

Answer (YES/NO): YES